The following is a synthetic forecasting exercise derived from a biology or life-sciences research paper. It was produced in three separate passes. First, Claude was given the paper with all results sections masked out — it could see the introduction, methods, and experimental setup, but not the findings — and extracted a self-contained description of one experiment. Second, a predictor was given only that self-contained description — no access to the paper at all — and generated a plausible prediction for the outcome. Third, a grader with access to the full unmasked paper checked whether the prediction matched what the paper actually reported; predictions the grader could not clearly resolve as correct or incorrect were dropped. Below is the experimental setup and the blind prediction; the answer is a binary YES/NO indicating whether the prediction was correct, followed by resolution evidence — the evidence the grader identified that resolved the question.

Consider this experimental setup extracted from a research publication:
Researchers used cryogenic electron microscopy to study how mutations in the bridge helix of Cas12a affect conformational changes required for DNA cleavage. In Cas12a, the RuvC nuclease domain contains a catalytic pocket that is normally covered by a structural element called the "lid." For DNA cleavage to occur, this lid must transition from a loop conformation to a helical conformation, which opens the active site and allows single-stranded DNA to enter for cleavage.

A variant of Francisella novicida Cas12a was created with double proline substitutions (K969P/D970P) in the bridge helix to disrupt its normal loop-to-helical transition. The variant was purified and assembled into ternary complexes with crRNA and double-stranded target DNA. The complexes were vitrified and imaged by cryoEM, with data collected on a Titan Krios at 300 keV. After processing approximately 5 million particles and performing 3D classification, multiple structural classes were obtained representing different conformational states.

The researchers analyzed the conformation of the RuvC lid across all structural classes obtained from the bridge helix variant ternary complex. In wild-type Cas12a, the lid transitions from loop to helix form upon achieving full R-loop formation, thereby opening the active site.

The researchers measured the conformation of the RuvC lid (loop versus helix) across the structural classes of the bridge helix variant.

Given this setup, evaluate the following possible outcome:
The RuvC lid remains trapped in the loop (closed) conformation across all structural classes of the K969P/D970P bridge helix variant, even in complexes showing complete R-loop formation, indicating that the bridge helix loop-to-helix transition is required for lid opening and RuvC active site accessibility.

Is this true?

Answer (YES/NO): YES